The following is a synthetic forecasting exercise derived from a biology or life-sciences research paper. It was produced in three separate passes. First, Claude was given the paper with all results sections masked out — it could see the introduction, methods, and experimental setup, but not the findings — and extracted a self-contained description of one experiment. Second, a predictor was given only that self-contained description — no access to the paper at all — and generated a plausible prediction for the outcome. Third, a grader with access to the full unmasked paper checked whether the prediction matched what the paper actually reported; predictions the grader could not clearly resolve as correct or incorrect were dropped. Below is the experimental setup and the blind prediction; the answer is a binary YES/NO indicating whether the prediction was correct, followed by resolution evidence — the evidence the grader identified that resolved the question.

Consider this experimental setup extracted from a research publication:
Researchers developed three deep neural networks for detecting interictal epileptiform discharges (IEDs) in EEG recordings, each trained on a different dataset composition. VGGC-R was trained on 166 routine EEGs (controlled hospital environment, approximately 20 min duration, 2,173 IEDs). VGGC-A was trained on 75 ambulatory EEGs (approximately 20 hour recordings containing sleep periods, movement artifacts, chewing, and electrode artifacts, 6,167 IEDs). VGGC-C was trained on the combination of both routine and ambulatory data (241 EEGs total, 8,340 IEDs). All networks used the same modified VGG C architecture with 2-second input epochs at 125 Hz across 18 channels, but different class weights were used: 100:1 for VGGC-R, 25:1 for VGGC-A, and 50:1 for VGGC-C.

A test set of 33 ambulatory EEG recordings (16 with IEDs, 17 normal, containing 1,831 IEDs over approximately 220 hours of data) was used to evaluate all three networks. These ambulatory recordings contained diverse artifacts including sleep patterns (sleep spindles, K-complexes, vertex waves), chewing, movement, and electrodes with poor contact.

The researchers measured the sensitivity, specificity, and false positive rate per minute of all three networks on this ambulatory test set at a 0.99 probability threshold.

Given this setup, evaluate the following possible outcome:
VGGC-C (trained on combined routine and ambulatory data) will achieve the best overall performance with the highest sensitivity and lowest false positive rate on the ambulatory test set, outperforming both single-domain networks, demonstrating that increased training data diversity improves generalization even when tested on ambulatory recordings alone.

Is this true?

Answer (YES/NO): YES